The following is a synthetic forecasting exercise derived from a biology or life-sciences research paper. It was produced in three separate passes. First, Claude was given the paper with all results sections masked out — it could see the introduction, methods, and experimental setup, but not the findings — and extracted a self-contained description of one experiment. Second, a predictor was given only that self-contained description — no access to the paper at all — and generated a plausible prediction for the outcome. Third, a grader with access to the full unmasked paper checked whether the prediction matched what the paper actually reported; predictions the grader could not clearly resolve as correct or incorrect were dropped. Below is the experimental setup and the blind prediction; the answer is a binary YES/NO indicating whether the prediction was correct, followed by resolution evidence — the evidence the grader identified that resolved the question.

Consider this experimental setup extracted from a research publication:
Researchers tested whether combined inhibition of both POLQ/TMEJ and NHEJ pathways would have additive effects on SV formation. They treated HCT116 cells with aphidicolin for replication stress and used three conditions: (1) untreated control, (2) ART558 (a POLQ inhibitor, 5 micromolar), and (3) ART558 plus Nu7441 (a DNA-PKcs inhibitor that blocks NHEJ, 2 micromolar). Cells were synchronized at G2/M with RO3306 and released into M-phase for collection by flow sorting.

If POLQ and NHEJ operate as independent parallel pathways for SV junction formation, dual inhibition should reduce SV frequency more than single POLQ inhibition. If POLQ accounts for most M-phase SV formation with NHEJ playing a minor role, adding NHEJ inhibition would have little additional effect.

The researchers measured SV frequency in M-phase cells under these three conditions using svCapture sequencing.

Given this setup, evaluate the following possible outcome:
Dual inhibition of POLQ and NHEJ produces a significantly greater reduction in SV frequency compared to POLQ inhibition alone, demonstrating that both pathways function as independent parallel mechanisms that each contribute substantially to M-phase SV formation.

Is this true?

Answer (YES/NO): NO